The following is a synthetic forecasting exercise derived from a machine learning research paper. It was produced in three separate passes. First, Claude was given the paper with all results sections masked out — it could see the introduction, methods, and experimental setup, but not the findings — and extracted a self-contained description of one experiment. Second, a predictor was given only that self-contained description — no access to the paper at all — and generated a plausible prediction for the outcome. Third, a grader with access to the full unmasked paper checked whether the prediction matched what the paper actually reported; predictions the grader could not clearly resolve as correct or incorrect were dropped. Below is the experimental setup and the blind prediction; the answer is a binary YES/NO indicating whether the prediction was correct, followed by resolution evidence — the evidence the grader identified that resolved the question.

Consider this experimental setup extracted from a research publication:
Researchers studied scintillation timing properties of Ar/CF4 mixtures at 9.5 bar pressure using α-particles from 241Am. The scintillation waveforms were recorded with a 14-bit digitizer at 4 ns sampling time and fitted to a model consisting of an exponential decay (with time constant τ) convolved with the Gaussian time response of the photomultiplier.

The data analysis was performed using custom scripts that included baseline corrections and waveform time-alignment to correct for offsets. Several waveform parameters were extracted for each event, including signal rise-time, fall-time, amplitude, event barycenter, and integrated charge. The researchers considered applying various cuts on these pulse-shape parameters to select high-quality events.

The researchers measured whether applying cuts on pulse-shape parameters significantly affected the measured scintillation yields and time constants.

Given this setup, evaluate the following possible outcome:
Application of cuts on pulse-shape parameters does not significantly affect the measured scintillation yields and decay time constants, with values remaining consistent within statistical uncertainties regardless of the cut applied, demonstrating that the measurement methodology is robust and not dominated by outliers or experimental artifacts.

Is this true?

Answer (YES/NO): YES